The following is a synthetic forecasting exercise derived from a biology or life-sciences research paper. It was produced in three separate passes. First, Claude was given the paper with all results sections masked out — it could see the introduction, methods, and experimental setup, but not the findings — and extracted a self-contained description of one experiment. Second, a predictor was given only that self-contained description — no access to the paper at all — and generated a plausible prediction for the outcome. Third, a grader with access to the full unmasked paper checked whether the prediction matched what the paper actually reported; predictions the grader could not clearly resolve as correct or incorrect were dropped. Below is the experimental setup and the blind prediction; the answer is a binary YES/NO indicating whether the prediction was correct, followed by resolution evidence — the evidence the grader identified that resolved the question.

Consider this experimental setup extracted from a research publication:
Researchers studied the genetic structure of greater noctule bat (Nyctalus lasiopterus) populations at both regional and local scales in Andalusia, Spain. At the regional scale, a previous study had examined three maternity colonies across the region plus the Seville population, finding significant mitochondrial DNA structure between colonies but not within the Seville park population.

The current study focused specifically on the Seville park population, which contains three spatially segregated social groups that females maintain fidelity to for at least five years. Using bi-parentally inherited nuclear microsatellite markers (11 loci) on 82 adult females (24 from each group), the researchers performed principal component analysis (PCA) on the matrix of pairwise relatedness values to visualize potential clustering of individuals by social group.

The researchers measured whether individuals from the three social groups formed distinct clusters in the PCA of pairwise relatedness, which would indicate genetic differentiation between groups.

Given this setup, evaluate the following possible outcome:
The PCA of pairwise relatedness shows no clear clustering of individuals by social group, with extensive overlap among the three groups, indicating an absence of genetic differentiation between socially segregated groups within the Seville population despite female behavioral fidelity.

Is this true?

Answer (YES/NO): YES